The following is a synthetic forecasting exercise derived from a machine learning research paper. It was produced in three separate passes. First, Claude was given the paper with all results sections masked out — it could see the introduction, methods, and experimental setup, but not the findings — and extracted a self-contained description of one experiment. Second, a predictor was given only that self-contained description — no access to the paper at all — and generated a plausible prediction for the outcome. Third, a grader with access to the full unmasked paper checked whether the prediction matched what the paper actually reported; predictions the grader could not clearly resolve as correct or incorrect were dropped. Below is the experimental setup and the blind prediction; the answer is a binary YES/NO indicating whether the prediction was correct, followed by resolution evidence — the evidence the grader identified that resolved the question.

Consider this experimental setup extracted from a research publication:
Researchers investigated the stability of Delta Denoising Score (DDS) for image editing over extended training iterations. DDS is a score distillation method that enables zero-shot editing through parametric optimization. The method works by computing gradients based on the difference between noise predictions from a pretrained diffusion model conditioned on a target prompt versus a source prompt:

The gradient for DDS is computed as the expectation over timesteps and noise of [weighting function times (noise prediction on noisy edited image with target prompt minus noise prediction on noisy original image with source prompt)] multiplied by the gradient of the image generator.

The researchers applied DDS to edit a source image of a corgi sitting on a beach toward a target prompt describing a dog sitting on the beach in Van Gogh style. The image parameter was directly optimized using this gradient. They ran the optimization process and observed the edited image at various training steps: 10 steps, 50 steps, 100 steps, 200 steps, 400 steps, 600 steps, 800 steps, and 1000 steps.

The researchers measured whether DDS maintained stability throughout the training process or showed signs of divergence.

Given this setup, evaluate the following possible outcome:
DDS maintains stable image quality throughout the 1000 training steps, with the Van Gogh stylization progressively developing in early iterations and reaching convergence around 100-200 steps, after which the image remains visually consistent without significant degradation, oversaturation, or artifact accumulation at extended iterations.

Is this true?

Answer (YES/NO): NO